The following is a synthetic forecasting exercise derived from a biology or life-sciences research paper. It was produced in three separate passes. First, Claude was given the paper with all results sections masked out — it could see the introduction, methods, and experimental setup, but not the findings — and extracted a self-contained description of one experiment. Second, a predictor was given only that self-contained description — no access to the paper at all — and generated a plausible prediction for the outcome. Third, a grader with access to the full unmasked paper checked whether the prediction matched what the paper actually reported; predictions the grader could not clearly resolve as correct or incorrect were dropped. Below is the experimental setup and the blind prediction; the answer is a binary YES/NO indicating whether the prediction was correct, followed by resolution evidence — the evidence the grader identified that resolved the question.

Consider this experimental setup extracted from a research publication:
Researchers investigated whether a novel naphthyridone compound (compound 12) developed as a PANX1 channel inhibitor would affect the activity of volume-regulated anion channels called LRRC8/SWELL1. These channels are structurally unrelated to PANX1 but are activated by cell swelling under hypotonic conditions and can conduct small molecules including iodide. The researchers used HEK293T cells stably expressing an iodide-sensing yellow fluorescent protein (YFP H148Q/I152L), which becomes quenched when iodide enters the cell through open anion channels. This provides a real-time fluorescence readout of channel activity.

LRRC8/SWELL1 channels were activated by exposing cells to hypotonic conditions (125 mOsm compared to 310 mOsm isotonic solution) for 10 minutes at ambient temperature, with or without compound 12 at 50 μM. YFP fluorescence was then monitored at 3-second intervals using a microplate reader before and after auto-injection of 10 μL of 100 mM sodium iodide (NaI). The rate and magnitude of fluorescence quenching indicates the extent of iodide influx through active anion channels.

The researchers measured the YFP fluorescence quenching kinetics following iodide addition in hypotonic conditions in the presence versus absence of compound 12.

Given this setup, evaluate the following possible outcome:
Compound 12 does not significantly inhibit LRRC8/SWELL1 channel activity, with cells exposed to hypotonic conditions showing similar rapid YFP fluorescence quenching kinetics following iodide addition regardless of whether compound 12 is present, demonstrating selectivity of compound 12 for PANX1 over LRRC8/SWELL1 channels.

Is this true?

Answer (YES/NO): YES